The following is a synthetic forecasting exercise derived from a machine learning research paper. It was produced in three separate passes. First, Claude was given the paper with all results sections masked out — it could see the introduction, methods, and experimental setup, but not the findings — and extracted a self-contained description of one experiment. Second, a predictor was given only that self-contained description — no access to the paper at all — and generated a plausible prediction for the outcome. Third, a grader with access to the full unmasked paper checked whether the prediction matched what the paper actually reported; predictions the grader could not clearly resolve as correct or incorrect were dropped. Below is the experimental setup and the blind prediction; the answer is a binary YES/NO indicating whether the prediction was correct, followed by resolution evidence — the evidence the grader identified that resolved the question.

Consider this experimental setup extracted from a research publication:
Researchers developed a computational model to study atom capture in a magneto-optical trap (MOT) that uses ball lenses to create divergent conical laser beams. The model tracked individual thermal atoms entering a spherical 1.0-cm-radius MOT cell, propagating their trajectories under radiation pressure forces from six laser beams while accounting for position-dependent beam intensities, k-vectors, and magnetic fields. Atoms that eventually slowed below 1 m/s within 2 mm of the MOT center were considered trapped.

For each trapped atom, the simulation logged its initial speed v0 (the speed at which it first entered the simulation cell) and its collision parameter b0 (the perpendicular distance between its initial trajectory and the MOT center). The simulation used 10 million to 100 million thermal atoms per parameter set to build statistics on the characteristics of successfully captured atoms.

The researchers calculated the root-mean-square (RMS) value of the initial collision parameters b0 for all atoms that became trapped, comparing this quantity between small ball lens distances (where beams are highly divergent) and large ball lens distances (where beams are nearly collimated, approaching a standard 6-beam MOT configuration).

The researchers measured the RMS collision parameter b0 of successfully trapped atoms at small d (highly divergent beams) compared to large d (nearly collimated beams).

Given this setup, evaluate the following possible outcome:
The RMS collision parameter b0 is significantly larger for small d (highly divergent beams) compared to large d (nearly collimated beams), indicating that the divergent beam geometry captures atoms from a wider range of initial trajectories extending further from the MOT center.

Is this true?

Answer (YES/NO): NO